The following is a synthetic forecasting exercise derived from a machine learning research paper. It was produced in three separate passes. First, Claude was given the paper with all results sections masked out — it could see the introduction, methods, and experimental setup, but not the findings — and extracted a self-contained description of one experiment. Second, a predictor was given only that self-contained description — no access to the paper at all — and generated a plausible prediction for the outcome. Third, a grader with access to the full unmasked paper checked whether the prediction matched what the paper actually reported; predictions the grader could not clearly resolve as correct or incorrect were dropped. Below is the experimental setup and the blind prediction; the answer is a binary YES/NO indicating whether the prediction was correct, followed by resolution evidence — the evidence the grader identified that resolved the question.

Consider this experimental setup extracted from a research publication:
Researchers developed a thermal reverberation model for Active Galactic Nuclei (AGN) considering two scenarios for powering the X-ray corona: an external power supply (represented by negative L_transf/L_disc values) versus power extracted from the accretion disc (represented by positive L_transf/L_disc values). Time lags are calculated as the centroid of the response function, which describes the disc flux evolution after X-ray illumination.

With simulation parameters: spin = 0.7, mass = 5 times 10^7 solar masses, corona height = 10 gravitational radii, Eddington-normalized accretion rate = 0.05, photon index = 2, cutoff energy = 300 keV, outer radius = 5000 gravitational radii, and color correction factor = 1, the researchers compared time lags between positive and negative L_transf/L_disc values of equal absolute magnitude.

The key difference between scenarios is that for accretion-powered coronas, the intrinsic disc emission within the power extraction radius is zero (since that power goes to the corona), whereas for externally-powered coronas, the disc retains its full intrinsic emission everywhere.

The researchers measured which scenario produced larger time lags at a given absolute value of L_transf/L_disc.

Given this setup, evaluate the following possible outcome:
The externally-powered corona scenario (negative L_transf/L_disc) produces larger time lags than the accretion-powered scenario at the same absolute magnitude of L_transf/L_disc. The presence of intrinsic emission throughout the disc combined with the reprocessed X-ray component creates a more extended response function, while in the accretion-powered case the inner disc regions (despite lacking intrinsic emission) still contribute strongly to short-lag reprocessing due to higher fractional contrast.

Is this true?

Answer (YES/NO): YES